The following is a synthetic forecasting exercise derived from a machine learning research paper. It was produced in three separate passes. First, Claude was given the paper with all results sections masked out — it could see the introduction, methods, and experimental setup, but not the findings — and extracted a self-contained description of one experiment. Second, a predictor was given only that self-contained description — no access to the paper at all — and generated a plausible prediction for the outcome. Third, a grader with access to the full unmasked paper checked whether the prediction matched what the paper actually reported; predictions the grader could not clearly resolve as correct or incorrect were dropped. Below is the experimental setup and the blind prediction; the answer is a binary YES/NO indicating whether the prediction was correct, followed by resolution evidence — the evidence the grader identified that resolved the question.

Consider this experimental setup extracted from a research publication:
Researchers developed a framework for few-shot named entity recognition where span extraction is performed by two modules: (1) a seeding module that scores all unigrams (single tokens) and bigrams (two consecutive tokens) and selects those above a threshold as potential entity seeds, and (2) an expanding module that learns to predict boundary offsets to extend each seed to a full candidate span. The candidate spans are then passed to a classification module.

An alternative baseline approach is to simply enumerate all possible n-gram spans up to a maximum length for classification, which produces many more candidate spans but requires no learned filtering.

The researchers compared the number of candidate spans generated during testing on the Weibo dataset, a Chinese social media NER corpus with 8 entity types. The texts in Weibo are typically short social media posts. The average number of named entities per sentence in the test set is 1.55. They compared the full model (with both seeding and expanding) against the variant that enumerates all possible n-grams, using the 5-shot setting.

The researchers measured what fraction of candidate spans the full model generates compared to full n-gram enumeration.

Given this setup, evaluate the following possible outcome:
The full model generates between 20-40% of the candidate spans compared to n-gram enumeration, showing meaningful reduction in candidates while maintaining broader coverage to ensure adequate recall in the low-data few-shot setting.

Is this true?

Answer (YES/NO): NO